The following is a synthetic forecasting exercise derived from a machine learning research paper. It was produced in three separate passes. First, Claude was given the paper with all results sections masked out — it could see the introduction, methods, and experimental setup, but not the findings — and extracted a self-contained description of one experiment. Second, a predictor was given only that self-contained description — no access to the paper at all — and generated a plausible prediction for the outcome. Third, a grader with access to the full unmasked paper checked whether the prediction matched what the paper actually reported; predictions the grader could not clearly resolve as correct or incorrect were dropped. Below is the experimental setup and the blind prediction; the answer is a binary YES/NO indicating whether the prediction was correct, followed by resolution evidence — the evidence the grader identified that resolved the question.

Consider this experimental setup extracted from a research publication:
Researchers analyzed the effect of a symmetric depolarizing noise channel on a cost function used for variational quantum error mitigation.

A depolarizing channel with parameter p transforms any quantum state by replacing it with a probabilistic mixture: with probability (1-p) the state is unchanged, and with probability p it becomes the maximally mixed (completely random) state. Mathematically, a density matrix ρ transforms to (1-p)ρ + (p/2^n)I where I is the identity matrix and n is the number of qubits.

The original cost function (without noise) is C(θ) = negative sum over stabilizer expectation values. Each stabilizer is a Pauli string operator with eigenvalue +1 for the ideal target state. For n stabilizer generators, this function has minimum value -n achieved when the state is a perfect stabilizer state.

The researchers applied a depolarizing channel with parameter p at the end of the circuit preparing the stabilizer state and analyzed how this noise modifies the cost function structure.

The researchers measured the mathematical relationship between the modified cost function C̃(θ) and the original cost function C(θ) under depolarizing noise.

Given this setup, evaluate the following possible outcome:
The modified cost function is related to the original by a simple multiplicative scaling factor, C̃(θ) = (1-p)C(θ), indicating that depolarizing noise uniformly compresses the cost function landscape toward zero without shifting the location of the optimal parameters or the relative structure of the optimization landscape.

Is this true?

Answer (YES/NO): YES